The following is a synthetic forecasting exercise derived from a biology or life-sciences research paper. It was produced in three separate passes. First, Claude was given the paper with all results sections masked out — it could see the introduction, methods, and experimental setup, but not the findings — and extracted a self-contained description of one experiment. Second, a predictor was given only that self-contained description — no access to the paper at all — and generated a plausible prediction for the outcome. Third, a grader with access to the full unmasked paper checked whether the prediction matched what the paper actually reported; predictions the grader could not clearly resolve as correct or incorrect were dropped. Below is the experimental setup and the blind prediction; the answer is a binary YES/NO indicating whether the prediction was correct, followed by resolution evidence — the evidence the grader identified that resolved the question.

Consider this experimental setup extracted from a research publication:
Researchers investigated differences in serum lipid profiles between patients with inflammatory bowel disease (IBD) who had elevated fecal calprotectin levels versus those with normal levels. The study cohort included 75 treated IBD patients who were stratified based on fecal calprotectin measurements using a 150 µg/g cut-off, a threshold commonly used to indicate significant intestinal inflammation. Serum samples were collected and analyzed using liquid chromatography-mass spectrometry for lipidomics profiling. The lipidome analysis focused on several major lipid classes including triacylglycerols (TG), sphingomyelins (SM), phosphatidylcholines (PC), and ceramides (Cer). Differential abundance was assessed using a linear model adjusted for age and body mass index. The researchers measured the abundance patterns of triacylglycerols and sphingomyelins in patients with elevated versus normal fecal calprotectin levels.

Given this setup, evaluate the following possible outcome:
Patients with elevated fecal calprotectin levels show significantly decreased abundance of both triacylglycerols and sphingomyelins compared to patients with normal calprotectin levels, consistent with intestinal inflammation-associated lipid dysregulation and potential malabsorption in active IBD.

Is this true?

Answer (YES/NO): NO